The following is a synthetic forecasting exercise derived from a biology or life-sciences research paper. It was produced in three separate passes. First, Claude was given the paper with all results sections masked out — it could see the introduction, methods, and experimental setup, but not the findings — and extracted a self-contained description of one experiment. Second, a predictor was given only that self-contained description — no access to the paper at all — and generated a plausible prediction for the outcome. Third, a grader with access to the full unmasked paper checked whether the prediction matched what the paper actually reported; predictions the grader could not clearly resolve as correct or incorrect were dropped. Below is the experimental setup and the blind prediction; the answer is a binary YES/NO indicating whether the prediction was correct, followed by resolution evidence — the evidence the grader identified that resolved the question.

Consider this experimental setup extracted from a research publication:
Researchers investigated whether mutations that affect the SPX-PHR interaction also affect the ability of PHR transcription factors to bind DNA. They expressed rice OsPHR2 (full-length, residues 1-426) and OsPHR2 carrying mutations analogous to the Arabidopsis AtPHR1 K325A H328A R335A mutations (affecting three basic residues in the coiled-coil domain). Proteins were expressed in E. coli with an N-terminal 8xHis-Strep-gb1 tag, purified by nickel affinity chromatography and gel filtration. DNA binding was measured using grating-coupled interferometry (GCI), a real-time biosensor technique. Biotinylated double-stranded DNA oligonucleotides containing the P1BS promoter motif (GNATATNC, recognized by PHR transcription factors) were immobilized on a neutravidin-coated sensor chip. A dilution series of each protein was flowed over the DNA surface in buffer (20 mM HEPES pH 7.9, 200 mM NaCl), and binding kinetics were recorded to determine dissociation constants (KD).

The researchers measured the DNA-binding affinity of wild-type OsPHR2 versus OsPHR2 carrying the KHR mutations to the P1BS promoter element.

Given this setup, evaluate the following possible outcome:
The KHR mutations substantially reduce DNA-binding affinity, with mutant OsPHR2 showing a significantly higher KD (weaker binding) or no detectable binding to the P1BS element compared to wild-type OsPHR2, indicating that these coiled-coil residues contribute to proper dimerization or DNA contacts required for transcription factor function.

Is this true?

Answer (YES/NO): NO